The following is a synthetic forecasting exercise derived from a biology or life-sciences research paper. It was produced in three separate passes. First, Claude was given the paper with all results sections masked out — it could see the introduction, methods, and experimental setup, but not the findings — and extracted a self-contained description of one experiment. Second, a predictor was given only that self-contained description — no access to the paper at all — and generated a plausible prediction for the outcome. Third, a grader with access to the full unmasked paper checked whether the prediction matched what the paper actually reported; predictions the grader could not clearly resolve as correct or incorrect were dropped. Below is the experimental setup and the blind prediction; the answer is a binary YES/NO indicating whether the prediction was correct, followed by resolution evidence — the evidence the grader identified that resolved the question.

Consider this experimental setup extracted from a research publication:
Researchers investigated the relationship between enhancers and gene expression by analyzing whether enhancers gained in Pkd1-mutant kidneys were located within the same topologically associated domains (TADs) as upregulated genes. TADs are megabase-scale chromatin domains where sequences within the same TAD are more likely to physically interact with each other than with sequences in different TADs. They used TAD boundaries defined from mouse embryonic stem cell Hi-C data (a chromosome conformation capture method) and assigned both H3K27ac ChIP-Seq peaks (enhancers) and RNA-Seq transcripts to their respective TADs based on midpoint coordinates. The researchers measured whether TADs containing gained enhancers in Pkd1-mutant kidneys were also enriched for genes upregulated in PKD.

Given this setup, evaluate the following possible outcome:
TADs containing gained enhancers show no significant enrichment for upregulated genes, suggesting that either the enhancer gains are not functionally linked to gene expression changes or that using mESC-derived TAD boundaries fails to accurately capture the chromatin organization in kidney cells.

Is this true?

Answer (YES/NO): NO